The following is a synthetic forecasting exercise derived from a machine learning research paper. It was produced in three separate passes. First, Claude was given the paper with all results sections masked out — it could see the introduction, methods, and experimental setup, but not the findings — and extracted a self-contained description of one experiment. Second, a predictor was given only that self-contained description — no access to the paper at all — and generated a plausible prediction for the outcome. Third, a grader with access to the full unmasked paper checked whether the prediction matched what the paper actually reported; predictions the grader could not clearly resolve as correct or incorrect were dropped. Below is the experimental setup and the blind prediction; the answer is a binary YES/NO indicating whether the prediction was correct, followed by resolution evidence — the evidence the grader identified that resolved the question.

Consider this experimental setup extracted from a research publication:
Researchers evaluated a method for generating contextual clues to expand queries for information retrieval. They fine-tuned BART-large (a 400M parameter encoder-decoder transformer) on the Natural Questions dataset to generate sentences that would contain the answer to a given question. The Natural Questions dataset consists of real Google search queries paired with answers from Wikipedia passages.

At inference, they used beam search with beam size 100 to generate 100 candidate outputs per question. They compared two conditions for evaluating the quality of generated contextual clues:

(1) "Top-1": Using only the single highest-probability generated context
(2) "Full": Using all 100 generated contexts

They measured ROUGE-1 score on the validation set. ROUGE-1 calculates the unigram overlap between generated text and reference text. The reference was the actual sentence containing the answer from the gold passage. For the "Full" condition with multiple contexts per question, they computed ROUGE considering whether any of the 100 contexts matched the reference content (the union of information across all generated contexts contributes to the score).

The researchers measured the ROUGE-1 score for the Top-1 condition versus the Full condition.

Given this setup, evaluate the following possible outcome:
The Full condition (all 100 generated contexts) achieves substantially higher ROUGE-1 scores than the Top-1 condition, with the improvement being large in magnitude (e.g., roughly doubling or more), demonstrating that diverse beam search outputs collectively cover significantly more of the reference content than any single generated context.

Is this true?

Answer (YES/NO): NO